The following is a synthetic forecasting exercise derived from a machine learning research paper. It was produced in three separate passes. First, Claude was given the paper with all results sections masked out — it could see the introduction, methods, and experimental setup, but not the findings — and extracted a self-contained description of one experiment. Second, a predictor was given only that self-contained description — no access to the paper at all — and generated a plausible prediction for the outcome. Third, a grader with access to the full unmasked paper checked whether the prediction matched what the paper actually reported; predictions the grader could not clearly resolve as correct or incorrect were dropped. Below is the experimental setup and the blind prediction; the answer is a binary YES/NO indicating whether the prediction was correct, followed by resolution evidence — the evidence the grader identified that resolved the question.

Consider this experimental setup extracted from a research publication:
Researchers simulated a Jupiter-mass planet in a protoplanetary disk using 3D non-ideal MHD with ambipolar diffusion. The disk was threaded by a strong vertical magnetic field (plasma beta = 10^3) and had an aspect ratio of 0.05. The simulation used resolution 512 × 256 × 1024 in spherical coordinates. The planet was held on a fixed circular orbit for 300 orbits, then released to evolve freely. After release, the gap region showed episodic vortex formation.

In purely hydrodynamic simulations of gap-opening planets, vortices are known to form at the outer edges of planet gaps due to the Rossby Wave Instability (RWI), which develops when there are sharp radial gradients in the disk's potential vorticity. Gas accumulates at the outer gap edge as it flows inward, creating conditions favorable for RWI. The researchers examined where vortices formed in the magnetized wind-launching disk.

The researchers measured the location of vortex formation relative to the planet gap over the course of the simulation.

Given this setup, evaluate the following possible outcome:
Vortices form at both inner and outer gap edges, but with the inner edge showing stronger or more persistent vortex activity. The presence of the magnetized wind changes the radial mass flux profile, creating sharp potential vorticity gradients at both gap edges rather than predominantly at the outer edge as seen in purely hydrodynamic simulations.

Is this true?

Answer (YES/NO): NO